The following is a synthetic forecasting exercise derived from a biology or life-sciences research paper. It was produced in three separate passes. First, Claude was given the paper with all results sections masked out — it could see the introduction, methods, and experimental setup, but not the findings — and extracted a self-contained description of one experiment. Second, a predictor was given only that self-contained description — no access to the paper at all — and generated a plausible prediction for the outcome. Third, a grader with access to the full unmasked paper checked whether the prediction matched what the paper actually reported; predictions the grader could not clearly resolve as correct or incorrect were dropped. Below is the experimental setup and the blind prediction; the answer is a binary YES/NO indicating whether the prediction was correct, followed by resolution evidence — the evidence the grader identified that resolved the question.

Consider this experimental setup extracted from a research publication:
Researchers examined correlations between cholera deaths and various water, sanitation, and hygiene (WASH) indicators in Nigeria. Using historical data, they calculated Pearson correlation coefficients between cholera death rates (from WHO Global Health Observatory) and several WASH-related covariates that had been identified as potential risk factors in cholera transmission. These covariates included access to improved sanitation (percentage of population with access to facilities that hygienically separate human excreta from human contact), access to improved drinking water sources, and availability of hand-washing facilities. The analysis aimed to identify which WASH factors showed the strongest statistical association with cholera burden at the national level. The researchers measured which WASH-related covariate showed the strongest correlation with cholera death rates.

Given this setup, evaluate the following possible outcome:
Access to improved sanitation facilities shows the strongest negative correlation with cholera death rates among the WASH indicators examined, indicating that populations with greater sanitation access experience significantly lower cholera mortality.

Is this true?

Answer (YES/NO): YES